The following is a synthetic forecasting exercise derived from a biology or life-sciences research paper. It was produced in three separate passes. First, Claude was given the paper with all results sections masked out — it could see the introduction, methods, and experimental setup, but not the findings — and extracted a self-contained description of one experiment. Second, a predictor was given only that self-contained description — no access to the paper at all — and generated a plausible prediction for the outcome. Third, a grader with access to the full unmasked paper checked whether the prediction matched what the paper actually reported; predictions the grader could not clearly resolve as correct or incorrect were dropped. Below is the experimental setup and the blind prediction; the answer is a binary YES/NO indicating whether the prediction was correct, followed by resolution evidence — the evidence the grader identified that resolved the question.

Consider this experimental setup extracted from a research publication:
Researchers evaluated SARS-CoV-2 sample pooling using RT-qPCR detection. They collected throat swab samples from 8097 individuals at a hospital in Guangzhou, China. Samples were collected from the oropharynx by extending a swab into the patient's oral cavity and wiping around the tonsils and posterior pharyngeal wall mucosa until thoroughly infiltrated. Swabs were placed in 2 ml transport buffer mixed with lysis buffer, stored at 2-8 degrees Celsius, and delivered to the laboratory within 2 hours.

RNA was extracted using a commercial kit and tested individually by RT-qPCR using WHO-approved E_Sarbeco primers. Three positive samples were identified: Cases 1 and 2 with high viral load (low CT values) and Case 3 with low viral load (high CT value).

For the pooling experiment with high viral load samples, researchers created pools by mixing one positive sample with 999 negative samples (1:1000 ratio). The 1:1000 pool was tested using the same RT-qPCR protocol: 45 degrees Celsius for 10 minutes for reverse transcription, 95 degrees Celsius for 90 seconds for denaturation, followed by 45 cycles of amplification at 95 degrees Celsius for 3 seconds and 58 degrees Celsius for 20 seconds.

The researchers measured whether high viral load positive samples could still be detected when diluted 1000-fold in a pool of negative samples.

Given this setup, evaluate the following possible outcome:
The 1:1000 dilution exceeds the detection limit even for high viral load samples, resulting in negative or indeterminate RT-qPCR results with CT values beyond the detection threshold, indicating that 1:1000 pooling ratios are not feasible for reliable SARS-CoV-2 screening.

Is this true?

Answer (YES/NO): NO